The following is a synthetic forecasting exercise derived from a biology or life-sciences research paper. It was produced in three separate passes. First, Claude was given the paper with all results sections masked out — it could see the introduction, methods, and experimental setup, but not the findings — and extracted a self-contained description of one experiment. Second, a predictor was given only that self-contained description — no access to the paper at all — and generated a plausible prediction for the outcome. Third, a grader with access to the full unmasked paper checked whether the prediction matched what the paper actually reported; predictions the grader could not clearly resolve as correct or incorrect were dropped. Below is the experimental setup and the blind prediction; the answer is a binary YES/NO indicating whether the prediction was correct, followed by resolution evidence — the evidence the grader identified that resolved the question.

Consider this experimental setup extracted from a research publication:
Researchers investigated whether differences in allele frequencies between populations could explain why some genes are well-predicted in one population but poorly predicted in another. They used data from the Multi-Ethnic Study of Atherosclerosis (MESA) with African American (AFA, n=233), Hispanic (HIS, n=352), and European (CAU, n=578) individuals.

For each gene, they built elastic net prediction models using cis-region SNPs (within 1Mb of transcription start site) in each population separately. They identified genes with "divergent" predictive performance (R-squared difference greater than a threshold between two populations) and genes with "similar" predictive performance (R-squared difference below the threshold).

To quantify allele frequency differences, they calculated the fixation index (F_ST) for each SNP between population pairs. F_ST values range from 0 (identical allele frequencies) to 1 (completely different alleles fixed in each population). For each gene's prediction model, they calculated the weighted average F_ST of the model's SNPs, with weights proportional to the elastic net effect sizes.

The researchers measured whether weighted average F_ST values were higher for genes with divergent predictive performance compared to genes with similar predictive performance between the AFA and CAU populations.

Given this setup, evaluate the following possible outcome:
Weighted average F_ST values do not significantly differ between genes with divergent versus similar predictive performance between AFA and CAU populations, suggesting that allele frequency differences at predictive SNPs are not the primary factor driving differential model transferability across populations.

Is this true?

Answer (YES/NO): NO